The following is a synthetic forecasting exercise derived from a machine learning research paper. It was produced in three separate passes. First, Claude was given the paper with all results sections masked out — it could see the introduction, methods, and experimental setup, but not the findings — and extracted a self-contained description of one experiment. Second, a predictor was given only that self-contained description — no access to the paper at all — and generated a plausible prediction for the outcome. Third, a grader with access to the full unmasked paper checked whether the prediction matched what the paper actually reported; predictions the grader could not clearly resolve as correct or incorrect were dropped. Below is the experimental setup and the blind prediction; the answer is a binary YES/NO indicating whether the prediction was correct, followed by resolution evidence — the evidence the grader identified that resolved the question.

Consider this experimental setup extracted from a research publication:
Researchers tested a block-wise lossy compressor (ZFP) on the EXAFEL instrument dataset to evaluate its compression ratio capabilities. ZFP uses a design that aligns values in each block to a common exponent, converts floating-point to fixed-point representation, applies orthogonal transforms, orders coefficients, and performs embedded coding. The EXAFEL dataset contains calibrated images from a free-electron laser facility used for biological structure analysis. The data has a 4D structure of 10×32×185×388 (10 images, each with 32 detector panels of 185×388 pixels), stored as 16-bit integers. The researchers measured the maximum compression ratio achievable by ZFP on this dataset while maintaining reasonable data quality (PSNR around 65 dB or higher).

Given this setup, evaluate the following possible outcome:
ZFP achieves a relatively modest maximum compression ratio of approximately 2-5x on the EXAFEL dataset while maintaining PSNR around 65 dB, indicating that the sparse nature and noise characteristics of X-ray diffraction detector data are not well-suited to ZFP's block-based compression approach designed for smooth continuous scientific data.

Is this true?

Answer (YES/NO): YES